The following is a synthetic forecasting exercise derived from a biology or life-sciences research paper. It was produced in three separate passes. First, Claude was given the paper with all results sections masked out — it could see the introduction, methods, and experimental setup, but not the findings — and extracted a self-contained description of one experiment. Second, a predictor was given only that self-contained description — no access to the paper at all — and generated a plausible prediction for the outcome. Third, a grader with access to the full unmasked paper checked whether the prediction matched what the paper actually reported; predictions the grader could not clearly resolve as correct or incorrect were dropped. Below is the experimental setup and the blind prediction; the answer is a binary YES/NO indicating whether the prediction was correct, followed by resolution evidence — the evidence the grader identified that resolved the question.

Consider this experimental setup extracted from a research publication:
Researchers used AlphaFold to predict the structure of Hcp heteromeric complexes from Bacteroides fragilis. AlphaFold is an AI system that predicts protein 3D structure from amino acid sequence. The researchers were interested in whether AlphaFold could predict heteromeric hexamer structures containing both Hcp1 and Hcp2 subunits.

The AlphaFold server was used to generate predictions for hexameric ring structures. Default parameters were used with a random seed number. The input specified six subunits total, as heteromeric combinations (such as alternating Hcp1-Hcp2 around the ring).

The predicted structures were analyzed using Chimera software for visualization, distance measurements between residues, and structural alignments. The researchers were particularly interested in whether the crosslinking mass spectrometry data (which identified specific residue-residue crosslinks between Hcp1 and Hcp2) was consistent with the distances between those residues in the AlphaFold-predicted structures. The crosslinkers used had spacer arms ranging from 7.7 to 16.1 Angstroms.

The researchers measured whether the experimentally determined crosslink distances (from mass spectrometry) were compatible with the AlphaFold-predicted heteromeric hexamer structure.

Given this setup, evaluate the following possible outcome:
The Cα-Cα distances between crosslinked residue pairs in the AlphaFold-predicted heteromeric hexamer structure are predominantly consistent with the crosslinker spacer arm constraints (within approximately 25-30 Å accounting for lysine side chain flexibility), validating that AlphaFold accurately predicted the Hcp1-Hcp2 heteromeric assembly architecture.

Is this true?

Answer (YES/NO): YES